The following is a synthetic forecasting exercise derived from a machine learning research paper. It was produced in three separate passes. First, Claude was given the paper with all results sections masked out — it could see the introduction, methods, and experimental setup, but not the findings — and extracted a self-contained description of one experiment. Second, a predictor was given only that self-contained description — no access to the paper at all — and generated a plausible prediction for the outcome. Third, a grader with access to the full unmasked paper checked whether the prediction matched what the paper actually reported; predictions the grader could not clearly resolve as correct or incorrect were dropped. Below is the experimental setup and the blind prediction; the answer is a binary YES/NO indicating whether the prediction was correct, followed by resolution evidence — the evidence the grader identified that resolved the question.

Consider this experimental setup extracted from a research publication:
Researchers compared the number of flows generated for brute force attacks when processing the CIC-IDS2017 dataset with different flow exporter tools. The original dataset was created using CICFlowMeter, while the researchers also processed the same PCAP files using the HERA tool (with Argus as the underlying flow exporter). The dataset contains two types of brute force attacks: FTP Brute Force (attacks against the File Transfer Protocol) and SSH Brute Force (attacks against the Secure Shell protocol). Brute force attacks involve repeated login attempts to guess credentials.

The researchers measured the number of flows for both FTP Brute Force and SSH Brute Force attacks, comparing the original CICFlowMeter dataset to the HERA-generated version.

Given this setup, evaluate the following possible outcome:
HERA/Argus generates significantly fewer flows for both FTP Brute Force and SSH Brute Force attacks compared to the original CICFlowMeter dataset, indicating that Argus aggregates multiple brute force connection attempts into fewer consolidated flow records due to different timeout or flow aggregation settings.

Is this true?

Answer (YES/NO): YES